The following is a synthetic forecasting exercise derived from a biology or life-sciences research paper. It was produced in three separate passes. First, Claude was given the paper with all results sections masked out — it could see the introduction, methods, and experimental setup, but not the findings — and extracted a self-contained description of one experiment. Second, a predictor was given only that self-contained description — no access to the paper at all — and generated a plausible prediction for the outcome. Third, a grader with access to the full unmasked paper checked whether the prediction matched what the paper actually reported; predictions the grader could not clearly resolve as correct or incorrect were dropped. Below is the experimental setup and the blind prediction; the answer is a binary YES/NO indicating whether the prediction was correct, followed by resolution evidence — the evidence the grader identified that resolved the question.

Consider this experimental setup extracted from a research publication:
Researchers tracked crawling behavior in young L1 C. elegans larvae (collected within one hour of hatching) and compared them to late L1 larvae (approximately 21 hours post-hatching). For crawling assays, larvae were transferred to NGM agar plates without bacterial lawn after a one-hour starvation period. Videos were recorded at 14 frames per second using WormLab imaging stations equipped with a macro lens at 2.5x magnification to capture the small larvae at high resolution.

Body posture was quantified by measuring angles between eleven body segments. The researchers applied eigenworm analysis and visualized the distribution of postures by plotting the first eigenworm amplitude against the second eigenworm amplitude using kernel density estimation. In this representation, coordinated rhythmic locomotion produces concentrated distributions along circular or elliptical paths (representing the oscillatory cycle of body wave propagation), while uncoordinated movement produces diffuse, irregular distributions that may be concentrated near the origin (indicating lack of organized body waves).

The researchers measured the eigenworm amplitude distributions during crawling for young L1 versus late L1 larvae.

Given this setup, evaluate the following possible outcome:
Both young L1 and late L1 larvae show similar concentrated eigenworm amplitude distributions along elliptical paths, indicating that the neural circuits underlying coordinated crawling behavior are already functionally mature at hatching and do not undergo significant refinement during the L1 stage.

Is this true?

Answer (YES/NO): NO